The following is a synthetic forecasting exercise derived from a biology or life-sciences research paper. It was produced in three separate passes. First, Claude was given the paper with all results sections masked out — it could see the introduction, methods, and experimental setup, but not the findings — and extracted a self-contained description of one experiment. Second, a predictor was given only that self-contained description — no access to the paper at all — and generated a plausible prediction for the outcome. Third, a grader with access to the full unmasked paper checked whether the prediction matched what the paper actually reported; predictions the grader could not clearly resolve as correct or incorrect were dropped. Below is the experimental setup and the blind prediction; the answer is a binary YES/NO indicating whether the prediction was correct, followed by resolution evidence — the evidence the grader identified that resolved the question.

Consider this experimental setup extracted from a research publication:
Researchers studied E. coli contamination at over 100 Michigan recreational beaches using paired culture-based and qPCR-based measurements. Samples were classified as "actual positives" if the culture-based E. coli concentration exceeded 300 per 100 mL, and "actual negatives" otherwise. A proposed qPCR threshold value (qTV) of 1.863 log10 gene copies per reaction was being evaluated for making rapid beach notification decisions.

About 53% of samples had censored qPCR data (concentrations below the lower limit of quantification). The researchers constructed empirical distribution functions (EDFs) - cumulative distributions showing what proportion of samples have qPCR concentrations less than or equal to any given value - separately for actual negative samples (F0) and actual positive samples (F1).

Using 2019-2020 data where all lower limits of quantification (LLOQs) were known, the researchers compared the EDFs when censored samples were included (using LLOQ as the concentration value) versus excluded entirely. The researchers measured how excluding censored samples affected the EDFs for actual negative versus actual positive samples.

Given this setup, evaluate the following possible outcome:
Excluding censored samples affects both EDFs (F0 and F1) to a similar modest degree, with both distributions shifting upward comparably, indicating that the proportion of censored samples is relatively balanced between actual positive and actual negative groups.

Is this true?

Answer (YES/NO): NO